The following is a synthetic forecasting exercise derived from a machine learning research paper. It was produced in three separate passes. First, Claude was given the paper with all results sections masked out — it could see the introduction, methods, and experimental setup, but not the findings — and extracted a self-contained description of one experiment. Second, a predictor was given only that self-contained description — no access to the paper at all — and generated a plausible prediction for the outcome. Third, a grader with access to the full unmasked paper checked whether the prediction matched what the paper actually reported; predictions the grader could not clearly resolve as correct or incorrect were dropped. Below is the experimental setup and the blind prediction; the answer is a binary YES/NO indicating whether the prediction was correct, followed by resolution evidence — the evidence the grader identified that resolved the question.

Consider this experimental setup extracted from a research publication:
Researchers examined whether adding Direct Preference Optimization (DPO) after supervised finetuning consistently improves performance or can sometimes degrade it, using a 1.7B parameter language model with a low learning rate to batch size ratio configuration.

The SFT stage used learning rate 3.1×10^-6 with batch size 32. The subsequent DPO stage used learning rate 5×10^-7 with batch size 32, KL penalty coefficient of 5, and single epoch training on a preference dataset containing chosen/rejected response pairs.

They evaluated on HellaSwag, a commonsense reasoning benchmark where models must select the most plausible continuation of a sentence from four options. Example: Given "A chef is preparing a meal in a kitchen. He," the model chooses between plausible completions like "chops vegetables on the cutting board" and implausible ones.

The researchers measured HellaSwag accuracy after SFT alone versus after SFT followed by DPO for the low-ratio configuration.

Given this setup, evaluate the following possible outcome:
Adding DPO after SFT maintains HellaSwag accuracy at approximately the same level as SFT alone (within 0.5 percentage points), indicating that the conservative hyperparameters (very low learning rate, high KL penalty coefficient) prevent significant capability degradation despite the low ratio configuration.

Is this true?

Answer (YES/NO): NO